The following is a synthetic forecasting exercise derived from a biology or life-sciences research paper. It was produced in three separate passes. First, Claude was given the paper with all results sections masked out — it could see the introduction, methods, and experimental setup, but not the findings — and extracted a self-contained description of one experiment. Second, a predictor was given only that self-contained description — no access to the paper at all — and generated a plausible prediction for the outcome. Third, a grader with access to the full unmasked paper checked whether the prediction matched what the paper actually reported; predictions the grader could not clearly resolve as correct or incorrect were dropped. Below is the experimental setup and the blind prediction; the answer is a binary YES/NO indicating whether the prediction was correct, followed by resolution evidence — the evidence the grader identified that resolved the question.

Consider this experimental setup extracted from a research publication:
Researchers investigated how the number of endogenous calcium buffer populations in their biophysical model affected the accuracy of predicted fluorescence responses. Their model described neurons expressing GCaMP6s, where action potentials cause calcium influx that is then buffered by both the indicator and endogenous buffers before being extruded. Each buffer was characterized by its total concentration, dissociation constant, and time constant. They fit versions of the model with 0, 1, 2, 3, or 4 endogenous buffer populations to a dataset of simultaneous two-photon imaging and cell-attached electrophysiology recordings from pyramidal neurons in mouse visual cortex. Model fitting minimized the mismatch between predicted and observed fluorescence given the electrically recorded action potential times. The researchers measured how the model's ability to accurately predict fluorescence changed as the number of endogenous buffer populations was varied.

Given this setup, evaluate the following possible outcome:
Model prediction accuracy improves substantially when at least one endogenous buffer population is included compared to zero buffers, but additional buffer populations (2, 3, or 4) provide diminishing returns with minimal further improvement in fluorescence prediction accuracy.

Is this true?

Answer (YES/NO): NO